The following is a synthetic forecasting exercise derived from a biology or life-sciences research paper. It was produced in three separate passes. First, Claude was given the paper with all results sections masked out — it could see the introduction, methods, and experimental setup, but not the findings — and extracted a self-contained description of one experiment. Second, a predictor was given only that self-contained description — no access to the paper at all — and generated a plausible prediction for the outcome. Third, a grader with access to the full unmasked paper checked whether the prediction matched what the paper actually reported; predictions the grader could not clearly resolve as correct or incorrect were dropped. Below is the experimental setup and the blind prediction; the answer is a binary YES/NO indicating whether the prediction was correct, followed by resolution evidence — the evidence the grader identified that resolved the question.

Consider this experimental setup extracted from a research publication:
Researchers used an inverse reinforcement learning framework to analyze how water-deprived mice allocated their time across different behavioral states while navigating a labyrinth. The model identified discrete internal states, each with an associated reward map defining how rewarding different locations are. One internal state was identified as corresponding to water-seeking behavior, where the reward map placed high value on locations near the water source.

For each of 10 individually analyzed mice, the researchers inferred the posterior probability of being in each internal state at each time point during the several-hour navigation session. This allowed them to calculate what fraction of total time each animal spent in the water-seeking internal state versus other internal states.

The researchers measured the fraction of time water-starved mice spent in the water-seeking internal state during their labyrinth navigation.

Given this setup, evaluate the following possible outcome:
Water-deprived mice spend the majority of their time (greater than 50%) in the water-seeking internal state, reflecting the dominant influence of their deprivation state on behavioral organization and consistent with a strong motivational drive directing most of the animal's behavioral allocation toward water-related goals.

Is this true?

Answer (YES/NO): NO